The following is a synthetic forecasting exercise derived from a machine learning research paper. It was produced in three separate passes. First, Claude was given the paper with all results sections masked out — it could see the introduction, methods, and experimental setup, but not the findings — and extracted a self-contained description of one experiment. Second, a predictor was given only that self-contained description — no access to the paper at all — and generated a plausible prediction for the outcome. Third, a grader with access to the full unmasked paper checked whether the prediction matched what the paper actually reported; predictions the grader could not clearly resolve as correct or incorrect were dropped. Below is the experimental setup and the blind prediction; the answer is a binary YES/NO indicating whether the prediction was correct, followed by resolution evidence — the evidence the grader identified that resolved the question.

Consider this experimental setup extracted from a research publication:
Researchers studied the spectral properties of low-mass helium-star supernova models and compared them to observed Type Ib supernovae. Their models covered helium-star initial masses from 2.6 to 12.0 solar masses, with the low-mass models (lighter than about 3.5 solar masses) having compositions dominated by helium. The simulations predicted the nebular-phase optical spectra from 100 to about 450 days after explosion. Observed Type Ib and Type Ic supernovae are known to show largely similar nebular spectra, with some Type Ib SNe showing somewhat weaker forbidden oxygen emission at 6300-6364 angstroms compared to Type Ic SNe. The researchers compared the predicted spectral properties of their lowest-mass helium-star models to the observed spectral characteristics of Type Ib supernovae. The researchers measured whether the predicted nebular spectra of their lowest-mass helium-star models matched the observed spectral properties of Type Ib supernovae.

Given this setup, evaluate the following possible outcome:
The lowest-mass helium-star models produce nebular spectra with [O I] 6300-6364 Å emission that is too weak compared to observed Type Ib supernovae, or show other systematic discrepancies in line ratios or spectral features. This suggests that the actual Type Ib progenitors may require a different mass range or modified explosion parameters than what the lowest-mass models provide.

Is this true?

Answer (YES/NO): YES